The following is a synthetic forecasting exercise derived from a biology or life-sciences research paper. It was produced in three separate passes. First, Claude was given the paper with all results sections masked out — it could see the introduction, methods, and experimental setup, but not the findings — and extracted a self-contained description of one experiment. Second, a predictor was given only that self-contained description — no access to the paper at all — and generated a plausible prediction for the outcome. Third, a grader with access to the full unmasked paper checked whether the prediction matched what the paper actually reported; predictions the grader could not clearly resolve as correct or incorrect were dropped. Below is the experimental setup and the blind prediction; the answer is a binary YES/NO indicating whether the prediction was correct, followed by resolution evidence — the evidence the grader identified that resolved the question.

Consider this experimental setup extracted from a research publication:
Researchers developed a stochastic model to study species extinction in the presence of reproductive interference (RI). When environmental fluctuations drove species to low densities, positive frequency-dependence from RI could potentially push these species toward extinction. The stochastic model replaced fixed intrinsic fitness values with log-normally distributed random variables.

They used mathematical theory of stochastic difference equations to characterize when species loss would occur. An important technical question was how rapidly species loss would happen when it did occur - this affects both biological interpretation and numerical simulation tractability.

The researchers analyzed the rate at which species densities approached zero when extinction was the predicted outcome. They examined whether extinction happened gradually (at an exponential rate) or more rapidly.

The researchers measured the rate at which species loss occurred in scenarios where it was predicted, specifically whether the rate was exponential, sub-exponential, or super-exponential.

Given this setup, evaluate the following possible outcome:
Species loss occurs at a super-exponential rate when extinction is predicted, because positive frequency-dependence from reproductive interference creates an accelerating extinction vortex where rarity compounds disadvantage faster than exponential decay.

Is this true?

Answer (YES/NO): YES